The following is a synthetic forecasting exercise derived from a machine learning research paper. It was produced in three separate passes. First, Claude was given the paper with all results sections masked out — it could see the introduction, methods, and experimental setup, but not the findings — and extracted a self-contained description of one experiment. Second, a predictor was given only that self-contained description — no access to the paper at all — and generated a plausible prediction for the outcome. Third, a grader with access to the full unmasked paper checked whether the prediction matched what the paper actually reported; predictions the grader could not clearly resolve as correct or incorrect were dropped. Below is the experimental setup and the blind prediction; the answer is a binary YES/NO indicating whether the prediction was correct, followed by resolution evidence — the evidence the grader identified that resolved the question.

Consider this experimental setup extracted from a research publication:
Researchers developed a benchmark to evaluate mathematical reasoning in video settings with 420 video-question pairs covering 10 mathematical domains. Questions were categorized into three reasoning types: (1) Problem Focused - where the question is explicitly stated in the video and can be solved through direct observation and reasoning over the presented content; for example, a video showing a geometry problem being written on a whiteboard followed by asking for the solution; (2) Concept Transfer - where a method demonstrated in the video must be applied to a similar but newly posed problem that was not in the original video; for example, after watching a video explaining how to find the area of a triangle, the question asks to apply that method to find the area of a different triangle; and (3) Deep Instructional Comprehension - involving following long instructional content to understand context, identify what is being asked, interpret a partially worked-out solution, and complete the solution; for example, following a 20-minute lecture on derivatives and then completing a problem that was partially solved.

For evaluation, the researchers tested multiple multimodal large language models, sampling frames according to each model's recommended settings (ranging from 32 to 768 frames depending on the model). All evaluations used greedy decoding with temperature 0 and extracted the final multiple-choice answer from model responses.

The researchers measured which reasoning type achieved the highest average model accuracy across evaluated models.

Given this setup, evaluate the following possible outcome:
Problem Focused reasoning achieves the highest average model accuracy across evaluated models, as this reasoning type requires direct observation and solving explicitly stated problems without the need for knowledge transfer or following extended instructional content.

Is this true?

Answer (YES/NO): NO